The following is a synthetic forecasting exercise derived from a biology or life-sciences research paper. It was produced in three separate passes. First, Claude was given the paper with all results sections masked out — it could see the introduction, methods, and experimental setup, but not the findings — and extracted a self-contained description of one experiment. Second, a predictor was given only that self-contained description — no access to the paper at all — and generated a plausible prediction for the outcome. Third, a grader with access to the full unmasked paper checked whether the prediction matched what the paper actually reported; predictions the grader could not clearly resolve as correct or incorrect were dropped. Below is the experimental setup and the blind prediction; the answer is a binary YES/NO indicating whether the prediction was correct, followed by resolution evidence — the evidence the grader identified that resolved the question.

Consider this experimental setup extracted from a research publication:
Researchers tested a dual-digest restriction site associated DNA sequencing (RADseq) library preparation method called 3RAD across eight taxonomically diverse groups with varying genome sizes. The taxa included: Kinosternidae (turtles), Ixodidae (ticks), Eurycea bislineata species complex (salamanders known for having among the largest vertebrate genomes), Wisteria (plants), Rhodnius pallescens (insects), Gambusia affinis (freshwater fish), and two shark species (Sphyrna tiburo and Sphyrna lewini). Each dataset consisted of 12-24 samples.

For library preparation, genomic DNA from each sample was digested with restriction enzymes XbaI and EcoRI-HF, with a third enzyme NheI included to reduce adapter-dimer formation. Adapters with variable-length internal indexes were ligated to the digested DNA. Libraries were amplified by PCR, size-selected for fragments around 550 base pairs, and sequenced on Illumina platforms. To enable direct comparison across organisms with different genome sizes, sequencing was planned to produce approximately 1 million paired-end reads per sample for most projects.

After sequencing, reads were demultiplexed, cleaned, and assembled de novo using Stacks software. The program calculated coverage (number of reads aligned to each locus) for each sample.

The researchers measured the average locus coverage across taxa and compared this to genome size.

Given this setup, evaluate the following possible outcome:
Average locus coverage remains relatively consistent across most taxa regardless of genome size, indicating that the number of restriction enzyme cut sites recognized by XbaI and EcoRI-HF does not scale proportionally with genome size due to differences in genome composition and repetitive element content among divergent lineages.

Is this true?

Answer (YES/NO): NO